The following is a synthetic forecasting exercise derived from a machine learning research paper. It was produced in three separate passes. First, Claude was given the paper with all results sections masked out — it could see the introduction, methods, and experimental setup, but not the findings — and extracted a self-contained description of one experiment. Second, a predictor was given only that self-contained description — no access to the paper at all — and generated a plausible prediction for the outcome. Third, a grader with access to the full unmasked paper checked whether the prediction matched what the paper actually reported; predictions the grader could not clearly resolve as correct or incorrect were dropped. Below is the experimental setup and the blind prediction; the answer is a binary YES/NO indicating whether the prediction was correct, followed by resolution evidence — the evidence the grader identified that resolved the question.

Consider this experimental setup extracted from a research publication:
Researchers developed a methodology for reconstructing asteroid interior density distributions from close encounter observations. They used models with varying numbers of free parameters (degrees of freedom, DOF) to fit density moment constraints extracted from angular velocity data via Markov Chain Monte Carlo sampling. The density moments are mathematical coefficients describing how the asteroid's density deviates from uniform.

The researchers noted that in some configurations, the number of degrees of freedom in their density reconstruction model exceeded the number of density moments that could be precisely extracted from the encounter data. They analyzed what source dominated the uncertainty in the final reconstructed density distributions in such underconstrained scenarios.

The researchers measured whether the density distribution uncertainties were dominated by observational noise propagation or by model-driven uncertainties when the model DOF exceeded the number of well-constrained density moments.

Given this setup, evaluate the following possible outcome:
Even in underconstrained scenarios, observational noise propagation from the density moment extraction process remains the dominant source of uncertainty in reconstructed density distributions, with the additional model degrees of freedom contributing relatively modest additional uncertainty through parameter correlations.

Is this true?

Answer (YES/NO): NO